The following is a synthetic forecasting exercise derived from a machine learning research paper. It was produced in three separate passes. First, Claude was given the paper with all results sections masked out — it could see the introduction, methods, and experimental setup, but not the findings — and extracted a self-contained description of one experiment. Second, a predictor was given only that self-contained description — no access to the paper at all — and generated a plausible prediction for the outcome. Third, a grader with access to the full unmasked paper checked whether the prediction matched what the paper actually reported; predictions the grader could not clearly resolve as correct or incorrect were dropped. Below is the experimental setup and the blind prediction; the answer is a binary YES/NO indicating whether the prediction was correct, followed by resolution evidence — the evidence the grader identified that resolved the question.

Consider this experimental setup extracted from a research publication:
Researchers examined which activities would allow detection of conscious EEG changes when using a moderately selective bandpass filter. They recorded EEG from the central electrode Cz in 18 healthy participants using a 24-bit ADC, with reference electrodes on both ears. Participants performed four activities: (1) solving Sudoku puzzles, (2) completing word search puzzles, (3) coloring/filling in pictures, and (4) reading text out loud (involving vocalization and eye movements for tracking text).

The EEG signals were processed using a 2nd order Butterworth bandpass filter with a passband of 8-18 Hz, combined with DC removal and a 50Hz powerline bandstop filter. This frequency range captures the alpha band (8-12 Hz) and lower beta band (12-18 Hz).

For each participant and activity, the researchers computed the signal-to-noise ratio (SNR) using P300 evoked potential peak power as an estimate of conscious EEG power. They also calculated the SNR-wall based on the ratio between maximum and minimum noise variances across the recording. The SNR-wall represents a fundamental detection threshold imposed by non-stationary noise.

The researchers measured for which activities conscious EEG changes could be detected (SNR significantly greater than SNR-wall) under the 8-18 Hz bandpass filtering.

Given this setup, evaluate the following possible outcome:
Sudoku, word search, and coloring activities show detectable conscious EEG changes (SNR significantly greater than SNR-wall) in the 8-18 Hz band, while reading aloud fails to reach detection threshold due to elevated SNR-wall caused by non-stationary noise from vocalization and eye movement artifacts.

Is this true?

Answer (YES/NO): YES